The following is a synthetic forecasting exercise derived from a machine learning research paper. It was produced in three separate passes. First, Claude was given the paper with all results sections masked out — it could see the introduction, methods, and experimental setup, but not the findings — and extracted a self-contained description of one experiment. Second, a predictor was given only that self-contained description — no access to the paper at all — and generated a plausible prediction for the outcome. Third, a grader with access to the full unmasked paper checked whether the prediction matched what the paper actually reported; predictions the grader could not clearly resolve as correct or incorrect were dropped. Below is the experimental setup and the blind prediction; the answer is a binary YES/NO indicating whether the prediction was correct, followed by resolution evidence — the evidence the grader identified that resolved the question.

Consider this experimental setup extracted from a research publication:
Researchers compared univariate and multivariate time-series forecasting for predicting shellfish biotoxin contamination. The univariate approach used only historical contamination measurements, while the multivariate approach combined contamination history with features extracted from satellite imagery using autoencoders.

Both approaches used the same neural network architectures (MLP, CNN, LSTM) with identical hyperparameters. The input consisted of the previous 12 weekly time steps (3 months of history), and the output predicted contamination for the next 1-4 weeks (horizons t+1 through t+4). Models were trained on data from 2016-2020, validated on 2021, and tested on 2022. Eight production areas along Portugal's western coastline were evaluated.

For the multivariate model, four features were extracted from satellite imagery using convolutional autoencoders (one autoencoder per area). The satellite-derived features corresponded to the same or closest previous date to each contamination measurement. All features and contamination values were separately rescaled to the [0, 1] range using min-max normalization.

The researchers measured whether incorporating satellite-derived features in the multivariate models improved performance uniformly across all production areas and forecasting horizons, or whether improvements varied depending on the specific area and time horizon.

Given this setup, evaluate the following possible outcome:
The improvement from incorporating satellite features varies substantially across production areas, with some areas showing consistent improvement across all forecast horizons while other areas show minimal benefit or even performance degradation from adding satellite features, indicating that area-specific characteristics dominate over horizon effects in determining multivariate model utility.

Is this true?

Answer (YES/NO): NO